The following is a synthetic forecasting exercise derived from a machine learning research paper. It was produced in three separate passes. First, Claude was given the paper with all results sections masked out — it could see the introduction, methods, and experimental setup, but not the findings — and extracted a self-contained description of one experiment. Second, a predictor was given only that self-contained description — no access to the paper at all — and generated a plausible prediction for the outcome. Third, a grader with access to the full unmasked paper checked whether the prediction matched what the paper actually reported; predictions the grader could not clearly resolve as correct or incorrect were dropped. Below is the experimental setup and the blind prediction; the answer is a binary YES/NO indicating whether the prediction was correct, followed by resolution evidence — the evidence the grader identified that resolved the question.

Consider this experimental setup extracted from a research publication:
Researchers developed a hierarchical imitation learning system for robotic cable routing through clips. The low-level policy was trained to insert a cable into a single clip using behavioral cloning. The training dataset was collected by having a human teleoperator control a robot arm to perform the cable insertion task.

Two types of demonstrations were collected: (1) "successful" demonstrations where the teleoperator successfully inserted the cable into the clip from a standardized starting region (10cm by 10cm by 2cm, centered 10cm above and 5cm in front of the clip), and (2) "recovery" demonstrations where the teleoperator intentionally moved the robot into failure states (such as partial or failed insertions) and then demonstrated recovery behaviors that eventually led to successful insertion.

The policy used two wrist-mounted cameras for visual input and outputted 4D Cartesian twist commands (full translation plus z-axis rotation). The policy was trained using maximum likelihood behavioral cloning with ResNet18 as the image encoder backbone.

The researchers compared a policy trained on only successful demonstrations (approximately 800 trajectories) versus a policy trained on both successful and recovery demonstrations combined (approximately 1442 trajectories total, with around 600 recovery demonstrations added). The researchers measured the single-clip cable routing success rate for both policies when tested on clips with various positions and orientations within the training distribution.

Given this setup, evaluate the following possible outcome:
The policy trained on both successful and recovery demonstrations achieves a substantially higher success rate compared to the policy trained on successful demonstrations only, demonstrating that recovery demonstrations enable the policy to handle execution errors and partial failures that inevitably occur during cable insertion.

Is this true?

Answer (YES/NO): NO